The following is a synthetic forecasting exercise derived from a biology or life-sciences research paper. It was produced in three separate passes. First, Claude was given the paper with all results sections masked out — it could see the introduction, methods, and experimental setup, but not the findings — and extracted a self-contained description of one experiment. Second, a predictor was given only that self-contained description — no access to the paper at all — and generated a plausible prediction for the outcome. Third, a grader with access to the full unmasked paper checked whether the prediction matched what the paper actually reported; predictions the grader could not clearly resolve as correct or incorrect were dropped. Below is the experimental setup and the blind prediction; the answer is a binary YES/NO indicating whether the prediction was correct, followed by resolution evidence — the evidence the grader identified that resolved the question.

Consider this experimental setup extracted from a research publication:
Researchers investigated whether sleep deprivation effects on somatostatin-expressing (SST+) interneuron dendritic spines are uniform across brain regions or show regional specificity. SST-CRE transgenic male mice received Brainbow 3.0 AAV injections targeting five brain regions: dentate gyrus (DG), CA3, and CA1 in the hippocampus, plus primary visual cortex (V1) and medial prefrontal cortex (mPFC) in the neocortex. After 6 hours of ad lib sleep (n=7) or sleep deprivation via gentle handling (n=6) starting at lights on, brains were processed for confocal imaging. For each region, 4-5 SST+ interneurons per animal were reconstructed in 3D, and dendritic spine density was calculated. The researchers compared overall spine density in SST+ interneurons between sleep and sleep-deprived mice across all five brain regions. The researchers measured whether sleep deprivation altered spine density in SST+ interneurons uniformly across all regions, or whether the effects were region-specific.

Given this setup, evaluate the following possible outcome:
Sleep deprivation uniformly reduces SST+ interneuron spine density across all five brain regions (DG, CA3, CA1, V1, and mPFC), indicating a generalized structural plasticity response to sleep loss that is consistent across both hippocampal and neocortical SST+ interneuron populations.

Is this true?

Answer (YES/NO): NO